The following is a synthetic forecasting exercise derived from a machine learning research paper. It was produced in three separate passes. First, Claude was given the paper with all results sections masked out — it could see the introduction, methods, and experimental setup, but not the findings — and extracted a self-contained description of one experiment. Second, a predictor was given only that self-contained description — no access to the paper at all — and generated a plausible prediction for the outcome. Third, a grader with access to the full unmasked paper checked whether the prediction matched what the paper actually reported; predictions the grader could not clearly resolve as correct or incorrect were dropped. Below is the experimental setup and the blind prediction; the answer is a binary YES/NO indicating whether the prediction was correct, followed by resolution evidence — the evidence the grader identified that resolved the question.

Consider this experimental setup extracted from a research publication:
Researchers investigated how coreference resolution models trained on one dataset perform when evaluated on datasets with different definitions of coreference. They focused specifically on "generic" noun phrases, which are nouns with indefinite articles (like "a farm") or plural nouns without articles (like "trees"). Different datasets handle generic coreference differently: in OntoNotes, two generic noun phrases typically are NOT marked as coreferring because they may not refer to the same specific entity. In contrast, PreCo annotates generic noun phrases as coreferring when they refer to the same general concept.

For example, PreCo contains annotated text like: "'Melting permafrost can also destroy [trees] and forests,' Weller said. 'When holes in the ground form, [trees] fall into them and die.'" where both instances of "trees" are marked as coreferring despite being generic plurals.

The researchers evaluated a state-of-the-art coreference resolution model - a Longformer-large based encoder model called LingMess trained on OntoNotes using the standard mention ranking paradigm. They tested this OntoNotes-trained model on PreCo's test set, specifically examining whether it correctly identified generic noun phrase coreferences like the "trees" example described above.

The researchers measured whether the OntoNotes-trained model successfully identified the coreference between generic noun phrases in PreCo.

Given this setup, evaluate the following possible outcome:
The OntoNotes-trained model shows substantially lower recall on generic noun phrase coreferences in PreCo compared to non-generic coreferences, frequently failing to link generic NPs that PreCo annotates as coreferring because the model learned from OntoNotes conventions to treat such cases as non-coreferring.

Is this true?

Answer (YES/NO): YES